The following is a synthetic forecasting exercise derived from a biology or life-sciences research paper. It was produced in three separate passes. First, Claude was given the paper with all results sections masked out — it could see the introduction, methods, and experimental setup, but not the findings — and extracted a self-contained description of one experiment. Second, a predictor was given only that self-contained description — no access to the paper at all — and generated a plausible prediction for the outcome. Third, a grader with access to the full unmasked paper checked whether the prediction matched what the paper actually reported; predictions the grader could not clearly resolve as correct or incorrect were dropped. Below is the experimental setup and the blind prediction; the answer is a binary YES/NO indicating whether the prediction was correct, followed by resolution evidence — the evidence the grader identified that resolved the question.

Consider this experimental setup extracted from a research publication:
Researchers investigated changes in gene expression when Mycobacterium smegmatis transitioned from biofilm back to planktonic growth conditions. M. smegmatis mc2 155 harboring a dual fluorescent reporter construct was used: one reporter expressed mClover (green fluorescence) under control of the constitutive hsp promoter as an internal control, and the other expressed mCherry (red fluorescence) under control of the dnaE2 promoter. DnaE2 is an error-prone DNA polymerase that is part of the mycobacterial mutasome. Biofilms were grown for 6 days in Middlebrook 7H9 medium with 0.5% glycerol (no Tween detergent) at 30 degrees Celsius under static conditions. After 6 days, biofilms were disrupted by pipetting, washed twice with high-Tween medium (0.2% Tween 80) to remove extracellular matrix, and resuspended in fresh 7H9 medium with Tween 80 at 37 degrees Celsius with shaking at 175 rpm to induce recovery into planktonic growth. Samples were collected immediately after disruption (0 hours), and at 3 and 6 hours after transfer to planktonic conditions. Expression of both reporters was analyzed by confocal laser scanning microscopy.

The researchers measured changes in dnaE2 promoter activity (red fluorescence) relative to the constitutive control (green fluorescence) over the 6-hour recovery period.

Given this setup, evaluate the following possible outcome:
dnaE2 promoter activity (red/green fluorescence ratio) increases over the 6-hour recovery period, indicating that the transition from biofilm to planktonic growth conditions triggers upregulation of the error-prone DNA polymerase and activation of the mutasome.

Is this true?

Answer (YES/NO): NO